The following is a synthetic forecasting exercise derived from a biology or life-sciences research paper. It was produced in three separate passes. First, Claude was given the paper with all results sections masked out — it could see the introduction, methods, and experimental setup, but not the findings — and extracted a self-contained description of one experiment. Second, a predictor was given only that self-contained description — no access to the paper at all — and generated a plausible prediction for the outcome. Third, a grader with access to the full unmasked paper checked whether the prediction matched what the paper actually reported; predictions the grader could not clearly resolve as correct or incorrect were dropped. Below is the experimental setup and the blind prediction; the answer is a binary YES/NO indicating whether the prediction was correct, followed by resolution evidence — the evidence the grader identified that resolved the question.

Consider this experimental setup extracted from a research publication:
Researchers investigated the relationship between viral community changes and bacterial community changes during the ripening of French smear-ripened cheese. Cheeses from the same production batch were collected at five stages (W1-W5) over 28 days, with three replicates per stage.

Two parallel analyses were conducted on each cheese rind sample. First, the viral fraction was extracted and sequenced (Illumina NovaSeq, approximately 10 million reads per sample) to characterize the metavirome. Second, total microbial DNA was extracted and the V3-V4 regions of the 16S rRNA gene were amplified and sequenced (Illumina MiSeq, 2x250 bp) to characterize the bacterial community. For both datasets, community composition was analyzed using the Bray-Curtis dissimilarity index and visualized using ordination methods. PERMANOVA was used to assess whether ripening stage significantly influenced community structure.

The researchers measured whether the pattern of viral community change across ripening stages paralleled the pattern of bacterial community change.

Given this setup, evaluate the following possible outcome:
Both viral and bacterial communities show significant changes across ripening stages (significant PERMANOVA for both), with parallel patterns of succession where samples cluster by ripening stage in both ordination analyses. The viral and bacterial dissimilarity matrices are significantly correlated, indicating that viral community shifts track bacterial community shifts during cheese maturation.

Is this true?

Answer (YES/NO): YES